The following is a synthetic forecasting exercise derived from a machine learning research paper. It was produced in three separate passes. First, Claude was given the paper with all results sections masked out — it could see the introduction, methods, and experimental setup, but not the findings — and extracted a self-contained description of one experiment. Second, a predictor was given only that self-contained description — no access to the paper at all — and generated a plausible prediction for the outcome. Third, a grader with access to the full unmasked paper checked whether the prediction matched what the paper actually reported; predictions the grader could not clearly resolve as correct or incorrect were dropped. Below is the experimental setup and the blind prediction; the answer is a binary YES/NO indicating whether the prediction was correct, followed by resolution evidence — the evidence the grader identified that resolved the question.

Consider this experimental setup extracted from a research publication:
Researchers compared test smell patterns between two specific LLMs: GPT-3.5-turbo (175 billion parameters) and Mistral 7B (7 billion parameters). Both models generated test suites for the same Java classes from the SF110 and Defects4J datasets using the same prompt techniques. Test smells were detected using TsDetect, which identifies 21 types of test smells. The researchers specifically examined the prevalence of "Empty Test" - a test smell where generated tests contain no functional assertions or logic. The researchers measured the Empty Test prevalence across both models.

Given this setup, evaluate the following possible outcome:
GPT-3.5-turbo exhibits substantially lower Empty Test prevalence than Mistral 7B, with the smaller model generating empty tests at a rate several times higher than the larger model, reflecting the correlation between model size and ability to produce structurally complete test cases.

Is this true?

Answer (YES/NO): NO